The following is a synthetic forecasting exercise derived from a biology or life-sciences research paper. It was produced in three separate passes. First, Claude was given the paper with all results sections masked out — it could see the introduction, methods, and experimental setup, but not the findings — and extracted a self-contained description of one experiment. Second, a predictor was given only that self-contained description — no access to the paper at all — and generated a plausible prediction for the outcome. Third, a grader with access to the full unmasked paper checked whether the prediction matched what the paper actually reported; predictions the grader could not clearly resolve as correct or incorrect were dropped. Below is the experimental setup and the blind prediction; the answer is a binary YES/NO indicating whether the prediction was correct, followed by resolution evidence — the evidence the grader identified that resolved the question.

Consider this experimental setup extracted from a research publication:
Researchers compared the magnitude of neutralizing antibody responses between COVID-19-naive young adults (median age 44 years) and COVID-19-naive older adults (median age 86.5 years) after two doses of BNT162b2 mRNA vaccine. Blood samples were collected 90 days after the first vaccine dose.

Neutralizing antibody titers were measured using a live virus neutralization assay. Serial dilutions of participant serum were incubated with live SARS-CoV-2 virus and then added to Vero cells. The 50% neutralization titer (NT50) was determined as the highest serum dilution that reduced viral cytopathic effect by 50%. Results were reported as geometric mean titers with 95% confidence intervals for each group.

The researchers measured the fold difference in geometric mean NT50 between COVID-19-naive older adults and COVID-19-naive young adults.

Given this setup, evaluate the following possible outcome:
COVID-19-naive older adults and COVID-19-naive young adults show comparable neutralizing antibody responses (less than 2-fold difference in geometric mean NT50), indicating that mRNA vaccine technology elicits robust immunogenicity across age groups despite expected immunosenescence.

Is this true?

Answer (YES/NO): NO